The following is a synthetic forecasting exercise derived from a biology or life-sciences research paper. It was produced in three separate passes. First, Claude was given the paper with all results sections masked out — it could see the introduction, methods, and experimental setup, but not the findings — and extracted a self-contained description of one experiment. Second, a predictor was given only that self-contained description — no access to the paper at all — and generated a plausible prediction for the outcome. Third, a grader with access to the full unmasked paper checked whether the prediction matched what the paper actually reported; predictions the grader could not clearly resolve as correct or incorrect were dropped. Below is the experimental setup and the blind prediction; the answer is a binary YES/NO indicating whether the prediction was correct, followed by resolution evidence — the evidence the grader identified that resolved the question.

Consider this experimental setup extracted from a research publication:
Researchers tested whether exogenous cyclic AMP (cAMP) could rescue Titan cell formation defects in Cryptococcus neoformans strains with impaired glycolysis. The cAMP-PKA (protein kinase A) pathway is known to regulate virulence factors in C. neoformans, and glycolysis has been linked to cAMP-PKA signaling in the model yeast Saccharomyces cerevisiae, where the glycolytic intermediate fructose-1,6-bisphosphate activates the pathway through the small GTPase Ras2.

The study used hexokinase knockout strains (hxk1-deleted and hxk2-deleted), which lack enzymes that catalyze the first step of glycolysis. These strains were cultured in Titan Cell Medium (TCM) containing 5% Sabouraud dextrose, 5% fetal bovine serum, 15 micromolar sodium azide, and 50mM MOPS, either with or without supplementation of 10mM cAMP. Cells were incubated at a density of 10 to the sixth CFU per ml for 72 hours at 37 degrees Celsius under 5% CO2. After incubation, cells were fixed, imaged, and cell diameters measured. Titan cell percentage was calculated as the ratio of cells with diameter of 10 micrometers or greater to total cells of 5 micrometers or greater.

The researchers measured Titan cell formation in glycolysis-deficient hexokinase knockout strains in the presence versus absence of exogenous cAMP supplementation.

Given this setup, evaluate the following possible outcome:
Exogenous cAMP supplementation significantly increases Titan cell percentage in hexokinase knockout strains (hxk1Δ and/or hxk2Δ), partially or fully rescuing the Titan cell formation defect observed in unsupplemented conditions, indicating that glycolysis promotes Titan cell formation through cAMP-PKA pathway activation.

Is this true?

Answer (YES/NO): YES